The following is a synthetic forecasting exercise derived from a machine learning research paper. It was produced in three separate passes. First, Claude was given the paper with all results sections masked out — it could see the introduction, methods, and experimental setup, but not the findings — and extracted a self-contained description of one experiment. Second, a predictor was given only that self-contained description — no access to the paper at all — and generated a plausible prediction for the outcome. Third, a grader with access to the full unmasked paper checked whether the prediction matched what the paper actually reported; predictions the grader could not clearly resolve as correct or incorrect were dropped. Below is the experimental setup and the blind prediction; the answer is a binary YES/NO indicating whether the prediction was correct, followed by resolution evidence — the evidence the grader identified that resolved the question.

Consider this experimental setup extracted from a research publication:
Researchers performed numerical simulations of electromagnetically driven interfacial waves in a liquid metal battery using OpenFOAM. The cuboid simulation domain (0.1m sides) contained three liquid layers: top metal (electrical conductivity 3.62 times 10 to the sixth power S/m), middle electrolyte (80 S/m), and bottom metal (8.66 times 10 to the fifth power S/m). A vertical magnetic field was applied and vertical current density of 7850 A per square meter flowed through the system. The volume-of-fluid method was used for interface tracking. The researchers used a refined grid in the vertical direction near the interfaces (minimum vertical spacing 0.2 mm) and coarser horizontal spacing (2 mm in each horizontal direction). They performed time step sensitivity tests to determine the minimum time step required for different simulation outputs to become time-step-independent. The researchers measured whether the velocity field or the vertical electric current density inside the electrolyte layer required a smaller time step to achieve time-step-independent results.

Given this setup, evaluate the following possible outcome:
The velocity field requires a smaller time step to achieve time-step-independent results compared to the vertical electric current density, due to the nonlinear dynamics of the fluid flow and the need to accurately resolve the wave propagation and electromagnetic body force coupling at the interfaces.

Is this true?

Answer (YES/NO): NO